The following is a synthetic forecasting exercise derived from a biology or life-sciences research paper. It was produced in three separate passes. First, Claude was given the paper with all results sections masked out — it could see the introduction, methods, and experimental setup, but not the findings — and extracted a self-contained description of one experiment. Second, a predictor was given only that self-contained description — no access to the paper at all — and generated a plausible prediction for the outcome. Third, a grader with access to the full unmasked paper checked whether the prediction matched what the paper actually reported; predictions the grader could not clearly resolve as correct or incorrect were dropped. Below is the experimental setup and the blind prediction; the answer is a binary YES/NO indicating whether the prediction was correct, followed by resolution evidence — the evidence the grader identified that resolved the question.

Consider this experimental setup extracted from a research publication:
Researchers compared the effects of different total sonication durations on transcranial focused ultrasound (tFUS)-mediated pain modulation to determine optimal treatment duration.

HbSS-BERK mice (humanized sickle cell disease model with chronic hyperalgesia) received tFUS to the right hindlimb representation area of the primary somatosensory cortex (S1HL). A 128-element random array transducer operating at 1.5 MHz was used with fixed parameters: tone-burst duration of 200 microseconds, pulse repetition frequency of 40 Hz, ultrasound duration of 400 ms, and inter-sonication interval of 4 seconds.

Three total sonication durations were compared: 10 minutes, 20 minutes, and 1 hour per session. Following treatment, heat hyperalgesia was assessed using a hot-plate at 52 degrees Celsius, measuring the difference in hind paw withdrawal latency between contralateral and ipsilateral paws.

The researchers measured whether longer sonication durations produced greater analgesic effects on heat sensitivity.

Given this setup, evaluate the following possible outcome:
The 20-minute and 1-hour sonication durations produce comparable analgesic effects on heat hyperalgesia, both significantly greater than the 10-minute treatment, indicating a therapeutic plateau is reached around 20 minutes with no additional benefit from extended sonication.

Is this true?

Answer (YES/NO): NO